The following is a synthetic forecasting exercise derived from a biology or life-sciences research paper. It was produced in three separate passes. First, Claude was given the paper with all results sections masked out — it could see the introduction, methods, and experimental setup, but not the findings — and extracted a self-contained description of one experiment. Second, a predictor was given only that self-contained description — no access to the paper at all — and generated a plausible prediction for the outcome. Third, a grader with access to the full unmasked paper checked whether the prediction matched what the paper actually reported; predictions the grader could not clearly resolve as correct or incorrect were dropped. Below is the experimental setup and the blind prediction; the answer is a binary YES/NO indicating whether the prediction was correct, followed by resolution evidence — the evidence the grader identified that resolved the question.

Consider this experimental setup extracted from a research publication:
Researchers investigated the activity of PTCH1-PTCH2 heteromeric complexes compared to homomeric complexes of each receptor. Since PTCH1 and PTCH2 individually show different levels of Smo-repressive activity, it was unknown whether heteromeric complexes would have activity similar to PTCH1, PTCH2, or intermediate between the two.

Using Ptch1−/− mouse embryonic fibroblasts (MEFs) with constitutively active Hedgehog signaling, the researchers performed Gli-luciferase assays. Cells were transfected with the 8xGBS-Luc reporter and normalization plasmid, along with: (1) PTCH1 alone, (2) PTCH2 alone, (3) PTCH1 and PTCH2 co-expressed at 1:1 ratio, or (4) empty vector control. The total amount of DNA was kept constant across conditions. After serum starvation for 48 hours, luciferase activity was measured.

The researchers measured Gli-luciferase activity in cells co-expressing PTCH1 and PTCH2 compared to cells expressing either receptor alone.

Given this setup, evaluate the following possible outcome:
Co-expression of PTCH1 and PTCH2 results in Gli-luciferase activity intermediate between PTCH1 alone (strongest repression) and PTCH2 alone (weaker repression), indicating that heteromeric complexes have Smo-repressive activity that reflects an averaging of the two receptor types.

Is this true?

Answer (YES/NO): NO